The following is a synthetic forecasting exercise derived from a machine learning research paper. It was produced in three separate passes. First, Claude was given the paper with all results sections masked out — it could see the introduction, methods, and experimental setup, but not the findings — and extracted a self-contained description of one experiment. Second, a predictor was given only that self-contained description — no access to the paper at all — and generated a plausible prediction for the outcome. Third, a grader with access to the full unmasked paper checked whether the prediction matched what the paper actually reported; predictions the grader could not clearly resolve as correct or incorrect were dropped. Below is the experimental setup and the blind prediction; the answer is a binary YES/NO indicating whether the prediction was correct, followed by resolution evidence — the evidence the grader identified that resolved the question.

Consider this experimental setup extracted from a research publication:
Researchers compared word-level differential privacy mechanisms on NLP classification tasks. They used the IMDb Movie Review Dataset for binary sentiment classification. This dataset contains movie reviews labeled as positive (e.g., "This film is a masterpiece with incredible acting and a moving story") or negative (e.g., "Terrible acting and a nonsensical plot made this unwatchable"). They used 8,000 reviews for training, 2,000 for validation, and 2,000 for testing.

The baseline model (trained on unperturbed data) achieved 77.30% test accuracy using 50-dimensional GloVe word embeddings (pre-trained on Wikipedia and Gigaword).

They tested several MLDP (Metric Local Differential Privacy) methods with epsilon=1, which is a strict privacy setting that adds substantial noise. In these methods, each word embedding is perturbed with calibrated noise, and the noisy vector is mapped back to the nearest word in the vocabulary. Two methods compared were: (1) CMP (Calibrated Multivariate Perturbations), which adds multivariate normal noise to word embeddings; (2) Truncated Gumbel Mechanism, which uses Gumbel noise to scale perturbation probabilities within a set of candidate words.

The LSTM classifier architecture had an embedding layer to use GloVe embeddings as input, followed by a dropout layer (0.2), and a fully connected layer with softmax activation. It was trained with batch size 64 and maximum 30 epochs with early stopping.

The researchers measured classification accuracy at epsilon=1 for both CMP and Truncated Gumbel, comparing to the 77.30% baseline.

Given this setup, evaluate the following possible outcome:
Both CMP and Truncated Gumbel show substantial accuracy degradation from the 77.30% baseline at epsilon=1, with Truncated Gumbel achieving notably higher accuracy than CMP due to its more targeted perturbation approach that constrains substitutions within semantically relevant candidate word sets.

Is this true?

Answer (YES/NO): NO